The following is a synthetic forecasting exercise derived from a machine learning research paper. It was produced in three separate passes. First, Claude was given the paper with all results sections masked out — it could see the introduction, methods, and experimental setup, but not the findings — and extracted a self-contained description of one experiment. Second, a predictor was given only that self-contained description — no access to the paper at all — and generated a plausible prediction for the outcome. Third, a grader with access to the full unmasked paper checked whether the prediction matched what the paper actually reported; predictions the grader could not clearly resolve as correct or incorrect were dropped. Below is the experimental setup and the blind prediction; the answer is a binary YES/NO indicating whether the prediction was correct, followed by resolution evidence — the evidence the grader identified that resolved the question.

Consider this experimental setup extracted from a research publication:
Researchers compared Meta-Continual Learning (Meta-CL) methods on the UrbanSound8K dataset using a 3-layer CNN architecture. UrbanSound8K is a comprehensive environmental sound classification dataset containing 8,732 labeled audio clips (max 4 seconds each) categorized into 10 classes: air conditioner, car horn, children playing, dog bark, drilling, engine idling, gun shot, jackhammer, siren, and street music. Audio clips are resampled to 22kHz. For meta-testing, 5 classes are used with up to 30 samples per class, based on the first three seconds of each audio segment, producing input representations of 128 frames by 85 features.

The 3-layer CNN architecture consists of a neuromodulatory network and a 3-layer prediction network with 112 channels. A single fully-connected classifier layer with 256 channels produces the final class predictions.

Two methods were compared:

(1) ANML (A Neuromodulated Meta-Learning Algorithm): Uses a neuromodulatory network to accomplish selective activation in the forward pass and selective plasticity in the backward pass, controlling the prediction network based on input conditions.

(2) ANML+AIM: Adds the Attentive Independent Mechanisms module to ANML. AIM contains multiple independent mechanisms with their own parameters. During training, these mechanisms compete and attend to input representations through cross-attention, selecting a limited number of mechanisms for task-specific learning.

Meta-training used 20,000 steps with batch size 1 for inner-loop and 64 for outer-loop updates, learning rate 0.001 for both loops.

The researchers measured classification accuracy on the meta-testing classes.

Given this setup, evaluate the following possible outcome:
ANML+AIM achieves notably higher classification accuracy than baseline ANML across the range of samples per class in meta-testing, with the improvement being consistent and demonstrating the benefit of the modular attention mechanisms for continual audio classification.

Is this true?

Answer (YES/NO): NO